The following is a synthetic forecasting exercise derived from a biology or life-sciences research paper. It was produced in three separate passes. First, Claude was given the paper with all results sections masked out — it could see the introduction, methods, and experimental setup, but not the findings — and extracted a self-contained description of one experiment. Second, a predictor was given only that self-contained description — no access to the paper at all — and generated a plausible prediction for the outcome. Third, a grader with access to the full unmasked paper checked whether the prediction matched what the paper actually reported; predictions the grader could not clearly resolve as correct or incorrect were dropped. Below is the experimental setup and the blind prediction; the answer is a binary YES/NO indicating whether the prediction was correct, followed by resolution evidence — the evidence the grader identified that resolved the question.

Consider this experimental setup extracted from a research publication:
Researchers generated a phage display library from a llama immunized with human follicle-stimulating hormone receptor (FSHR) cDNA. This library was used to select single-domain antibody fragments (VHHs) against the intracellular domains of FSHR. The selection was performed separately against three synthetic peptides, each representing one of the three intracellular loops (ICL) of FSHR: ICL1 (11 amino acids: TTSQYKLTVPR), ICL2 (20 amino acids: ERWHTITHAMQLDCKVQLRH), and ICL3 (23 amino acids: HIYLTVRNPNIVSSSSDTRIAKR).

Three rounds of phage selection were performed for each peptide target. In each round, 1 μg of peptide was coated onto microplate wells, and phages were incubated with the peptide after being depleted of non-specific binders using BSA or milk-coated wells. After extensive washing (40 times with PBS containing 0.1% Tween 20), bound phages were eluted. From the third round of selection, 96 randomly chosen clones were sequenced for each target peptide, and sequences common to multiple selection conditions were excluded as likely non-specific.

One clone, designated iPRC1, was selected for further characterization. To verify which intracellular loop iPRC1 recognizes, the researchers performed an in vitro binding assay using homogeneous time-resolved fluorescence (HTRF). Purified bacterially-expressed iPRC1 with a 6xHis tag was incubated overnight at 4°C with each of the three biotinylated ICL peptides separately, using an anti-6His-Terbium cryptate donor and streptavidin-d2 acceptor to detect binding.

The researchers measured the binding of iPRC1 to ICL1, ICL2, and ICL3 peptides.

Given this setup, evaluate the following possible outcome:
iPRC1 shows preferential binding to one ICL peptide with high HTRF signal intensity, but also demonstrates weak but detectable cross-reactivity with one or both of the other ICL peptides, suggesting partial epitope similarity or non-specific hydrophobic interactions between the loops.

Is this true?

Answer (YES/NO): NO